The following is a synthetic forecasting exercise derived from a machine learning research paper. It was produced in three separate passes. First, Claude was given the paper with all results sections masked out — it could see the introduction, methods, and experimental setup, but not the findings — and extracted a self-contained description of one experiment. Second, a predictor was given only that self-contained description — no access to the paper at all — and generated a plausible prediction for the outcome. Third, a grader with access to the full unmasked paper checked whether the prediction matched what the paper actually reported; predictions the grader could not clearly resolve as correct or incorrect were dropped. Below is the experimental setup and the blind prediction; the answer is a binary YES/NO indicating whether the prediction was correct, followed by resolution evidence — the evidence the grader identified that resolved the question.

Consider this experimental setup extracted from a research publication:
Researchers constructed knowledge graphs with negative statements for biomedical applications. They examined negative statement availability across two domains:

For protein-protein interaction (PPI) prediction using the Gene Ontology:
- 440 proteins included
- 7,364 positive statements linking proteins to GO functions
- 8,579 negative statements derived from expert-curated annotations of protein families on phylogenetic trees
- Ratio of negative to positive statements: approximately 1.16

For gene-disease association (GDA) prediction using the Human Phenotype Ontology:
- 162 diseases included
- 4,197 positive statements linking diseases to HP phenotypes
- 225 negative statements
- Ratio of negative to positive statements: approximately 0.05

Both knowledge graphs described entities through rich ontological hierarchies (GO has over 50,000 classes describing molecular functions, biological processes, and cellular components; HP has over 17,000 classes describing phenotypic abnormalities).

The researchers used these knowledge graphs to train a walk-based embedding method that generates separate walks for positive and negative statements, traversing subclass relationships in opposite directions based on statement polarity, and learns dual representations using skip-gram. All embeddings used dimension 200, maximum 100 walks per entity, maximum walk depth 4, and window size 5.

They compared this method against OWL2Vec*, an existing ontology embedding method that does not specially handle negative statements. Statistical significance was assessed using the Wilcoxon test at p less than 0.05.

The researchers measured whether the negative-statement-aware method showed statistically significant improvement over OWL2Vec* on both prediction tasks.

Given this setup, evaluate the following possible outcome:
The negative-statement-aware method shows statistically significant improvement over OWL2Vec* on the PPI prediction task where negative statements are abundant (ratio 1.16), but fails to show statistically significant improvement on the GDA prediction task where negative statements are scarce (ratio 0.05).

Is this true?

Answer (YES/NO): YES